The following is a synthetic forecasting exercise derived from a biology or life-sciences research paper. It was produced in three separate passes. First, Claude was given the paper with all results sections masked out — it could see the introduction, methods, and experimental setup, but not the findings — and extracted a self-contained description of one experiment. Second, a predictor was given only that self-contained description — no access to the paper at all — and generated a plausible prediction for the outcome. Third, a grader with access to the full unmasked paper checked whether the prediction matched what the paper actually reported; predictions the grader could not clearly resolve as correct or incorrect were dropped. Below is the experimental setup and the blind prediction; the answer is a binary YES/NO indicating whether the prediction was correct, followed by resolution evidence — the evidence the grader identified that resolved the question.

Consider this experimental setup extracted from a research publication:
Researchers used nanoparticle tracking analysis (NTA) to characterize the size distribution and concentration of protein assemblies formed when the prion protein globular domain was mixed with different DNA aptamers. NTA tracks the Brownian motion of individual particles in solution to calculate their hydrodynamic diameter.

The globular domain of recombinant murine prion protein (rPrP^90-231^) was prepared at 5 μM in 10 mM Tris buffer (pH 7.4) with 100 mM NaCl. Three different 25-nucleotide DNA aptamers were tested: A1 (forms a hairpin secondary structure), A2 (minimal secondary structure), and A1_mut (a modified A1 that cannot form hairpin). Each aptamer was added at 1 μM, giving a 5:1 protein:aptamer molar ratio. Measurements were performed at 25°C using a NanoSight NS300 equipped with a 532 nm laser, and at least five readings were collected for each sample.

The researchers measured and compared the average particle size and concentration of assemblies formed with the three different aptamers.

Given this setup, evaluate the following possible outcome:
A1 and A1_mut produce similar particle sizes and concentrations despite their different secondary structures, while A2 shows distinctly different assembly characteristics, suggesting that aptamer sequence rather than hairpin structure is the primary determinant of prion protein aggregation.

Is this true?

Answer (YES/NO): NO